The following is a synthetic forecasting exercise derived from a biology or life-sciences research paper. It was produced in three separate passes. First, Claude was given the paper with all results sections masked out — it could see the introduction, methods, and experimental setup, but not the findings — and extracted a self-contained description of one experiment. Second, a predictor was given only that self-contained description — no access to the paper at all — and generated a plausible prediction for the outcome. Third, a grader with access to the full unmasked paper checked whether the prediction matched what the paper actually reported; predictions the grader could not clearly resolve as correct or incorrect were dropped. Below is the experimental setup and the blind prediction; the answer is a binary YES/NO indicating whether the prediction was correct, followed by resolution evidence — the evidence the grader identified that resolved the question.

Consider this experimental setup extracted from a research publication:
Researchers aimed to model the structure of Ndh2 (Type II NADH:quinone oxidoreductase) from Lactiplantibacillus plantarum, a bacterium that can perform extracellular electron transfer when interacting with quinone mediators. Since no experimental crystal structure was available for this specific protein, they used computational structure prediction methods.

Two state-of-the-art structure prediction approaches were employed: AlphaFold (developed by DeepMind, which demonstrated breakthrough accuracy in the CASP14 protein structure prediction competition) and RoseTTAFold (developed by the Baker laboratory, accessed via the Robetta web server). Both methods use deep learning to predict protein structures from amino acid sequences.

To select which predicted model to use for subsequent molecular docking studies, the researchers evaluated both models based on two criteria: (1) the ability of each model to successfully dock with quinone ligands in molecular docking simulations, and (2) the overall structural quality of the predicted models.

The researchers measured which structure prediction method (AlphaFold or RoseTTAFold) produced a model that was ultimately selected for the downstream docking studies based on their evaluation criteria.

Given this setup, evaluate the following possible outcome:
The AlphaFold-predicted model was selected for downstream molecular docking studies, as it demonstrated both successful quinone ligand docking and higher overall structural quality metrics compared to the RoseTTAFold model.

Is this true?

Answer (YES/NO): NO